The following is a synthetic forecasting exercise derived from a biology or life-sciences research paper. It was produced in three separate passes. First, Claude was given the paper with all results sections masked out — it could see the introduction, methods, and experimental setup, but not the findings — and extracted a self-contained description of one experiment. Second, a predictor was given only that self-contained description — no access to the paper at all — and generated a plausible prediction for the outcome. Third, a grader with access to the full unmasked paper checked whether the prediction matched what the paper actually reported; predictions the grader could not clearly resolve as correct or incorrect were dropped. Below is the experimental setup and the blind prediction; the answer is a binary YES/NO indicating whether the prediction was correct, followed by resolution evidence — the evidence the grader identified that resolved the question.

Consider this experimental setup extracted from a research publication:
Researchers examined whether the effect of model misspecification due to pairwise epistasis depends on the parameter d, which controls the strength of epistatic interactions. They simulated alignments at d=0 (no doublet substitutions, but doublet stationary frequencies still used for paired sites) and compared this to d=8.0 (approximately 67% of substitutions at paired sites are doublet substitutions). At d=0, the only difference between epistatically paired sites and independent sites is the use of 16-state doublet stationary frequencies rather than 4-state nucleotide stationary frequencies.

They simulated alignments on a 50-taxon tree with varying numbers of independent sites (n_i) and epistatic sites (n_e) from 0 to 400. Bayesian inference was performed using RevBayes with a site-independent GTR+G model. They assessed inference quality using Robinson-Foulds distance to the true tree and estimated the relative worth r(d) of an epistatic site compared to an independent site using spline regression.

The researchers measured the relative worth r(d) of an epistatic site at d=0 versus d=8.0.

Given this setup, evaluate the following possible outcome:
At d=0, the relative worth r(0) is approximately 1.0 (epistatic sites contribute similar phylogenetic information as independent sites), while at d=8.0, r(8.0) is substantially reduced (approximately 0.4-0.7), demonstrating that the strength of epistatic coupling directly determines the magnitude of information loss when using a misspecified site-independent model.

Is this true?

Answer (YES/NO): NO